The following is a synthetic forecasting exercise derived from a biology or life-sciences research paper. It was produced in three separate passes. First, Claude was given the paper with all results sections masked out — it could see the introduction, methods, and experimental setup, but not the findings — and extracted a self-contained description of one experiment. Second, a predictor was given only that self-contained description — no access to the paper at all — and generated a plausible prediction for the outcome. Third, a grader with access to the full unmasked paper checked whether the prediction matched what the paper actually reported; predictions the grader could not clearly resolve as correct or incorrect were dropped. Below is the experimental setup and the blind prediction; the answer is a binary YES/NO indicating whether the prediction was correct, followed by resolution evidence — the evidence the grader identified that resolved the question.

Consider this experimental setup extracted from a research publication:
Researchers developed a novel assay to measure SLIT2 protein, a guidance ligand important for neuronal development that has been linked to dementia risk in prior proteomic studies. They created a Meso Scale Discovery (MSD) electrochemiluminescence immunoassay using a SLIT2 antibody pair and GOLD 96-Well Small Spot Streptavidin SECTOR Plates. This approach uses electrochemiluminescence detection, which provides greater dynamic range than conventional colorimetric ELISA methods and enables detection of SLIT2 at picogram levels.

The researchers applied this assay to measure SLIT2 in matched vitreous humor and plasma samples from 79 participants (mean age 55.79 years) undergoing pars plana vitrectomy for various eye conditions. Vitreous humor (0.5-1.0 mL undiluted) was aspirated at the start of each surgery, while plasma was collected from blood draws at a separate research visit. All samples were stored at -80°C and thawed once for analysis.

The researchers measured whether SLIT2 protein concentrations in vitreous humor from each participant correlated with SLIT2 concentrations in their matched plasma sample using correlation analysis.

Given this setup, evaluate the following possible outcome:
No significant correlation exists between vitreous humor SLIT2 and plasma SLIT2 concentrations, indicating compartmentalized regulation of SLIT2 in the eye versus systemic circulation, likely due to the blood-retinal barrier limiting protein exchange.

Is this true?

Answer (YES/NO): YES